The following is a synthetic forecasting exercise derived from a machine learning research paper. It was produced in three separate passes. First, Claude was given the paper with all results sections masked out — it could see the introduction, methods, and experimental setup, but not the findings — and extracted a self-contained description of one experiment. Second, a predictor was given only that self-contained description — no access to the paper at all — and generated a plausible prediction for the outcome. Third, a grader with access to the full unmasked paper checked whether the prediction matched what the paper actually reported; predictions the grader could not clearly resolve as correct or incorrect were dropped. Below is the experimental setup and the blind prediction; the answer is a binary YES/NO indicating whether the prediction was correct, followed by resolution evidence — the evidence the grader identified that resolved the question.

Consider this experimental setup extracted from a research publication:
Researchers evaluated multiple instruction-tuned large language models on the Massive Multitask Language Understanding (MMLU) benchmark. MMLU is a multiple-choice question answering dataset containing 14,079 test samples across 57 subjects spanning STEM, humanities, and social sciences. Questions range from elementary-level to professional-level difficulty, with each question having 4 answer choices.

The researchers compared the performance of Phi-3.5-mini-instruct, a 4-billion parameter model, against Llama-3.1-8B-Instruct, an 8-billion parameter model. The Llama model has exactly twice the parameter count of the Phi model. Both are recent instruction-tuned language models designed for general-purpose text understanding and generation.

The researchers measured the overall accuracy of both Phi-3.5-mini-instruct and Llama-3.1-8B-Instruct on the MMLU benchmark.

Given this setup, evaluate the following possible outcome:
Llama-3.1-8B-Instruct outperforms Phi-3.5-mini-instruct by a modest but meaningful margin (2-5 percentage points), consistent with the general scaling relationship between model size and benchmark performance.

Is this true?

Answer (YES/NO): NO